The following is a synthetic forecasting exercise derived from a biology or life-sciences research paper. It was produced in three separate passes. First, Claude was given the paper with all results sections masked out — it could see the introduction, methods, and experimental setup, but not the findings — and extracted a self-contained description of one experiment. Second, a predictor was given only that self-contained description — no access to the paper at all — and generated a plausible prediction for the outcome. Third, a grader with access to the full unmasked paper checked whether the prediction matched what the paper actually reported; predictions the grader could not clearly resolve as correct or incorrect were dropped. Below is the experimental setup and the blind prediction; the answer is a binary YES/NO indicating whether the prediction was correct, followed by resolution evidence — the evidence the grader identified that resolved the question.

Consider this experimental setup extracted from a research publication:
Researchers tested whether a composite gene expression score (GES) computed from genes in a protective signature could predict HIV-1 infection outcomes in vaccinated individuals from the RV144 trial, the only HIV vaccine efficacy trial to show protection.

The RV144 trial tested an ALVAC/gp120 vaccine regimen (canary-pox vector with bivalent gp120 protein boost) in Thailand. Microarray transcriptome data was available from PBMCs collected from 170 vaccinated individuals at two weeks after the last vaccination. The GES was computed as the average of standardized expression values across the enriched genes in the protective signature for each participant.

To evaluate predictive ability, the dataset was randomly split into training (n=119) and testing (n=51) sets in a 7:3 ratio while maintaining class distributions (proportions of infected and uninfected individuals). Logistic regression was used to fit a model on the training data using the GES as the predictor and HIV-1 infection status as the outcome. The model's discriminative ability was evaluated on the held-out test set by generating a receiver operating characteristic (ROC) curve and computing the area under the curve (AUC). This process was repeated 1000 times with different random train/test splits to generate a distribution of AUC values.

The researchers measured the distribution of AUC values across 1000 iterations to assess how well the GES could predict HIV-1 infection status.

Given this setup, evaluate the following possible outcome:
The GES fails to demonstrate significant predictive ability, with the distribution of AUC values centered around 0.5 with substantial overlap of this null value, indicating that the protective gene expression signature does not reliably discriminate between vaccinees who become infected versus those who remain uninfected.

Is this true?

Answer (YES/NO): NO